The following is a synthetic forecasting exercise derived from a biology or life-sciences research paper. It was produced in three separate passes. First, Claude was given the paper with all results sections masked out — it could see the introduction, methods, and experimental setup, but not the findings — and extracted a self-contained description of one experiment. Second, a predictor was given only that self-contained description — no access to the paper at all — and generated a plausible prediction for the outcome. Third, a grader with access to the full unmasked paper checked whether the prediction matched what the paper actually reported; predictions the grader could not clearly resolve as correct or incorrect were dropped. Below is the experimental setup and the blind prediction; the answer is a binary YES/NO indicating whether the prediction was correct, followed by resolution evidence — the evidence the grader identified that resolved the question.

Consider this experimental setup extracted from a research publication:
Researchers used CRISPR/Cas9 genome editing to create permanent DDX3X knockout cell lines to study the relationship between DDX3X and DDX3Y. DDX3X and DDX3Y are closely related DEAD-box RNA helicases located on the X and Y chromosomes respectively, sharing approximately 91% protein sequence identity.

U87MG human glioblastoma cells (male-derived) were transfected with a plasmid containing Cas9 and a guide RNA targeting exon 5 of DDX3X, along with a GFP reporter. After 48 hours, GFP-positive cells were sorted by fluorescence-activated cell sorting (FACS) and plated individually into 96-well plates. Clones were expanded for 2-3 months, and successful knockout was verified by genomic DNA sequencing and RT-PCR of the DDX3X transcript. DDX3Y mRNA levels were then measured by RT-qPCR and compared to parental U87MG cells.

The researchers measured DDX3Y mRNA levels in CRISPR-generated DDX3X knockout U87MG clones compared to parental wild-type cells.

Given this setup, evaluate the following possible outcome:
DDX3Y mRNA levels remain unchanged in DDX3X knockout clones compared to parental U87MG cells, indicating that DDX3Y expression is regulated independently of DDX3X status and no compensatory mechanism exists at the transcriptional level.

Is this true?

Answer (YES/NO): YES